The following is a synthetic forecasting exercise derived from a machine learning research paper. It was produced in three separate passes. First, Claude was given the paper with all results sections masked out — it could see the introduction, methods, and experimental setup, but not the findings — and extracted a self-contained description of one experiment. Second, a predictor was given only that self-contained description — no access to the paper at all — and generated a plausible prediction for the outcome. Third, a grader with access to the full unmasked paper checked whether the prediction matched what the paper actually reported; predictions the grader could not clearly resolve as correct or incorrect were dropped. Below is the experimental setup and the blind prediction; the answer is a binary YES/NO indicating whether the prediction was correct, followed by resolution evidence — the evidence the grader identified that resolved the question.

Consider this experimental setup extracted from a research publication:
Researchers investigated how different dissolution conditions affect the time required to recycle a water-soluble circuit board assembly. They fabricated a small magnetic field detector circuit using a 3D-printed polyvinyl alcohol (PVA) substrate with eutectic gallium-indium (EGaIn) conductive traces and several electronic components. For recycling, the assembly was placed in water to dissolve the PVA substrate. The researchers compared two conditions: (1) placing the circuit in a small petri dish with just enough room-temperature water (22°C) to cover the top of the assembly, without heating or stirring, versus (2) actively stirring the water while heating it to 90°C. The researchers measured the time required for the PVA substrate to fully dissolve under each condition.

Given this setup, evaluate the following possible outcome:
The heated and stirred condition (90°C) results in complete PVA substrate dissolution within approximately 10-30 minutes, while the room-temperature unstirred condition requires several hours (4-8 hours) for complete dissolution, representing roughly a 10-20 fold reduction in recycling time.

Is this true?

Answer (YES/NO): NO